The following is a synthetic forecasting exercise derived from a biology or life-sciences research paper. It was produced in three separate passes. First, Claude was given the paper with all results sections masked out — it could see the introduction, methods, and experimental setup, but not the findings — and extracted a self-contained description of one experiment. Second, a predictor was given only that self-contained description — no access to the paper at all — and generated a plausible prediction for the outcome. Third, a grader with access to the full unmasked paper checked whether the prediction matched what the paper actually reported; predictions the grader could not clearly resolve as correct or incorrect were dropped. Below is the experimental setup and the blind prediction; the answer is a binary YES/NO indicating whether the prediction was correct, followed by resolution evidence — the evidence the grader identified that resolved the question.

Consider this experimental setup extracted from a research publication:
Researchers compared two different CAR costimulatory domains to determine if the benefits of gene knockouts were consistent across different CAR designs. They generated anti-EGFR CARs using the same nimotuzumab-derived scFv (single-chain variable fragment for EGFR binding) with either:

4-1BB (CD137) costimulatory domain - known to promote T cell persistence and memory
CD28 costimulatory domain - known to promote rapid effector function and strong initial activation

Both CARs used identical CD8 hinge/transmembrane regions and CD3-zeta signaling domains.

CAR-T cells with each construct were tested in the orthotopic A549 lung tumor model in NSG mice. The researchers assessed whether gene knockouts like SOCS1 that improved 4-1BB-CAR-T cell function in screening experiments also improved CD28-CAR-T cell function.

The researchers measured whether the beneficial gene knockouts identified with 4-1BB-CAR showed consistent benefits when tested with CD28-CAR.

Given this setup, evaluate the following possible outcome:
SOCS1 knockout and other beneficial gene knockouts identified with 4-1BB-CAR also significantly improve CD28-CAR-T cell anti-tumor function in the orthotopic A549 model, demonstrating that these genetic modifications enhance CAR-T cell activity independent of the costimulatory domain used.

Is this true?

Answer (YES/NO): NO